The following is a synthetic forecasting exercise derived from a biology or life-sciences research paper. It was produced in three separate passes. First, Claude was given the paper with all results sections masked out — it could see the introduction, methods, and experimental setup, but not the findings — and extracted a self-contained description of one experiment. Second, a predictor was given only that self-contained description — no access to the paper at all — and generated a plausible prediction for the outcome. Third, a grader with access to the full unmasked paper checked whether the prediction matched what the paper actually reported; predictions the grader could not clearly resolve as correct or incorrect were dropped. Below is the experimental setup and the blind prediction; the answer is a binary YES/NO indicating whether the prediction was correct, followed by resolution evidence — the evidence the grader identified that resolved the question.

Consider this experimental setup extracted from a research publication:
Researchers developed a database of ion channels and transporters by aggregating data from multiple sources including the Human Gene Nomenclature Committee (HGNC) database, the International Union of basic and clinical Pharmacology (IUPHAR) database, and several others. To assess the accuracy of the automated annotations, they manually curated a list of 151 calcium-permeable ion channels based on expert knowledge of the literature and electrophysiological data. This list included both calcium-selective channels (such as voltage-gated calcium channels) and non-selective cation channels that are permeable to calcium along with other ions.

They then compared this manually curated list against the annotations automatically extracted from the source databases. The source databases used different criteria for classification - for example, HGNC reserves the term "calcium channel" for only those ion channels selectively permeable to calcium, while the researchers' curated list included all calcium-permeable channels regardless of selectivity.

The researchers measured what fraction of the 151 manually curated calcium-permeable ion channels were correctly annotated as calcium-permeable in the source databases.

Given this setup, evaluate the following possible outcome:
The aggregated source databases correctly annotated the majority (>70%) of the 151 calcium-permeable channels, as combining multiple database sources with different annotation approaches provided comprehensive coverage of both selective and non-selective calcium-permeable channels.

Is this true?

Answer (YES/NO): NO